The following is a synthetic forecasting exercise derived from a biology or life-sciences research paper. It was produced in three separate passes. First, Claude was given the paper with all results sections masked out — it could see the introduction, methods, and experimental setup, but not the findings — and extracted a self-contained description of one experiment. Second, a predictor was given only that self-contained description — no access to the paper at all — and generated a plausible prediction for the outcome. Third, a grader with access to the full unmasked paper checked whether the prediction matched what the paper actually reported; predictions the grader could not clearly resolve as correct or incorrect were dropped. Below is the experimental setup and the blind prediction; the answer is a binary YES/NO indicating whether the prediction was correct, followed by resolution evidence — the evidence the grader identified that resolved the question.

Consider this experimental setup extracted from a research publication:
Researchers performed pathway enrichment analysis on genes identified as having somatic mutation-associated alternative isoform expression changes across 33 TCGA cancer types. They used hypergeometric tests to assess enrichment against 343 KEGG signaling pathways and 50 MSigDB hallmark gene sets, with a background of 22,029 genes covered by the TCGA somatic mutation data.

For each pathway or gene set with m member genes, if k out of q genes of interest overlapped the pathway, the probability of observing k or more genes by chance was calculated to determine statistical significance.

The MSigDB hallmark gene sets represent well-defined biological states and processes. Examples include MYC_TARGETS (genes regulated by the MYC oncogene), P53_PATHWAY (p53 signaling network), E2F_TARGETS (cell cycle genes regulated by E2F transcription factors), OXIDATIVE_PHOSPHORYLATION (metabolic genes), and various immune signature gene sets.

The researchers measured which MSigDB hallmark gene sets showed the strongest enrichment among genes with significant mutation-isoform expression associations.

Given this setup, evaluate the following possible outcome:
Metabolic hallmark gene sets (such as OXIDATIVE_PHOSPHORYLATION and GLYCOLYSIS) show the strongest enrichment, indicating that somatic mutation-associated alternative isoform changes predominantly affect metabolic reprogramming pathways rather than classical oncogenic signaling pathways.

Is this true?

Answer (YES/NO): NO